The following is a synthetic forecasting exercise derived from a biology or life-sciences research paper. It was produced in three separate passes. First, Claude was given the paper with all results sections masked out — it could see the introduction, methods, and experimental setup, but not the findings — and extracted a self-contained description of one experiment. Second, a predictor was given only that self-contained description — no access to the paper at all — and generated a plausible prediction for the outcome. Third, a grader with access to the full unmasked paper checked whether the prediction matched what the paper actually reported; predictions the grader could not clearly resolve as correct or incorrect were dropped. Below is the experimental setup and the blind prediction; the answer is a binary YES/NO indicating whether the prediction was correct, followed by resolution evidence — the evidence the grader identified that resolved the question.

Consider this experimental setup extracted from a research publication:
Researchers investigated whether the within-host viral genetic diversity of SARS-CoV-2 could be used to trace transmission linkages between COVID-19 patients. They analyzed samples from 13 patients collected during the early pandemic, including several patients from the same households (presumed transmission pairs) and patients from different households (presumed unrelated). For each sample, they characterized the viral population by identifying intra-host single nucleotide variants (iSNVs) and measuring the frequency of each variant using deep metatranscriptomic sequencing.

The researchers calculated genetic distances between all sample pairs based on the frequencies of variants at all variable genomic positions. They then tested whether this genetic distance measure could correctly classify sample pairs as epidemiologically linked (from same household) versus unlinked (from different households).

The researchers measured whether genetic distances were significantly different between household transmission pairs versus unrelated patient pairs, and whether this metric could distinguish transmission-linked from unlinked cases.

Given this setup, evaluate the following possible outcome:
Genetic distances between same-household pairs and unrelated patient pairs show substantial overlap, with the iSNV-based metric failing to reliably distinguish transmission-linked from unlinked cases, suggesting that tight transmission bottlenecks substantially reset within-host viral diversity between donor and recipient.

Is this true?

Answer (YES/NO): NO